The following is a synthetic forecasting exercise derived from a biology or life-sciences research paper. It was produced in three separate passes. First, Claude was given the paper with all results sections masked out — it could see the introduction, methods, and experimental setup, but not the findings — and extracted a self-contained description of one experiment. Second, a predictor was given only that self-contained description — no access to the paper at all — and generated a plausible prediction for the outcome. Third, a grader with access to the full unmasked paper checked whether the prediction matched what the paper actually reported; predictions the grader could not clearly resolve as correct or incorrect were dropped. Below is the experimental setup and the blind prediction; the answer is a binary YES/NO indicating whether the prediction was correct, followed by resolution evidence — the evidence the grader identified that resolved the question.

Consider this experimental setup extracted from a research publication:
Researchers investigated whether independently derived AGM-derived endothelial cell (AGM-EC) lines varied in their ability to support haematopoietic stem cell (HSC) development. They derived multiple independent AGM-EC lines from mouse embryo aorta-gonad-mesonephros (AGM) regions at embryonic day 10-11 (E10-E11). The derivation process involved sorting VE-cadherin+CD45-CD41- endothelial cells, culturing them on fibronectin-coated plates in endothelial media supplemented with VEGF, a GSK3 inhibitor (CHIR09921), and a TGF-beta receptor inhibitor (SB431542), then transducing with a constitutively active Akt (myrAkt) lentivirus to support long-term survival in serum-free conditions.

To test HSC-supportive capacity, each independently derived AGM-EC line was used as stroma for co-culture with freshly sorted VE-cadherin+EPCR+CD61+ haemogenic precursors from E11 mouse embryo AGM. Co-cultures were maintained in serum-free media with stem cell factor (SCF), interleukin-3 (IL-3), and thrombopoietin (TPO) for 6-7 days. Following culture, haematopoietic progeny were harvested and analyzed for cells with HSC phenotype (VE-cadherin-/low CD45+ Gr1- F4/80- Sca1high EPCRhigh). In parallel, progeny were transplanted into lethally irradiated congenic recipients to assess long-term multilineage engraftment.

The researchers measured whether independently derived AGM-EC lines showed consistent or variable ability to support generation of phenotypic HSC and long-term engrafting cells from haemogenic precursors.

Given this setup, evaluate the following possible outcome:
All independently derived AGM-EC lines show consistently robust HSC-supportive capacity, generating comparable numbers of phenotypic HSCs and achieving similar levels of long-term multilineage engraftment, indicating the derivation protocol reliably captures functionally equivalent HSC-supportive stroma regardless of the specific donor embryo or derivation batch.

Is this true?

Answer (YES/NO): NO